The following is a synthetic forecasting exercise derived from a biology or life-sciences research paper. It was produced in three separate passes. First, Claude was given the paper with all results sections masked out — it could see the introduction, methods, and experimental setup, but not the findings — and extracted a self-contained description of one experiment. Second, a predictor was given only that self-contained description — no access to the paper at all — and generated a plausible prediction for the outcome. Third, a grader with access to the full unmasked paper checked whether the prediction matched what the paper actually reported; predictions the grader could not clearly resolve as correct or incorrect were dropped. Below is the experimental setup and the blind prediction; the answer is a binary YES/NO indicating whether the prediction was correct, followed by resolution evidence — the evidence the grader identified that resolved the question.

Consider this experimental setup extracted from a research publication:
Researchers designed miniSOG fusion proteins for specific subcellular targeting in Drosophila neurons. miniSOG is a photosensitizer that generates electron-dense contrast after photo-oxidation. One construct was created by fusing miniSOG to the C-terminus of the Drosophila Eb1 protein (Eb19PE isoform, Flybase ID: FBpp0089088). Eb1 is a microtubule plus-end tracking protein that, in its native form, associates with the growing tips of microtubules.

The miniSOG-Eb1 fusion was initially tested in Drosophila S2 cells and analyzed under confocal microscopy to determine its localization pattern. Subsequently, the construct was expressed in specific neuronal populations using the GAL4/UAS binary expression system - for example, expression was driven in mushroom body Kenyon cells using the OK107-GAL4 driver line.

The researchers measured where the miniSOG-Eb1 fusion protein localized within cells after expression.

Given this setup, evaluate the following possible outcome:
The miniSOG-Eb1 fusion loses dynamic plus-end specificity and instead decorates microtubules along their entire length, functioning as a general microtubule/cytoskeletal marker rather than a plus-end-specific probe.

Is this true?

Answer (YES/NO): NO